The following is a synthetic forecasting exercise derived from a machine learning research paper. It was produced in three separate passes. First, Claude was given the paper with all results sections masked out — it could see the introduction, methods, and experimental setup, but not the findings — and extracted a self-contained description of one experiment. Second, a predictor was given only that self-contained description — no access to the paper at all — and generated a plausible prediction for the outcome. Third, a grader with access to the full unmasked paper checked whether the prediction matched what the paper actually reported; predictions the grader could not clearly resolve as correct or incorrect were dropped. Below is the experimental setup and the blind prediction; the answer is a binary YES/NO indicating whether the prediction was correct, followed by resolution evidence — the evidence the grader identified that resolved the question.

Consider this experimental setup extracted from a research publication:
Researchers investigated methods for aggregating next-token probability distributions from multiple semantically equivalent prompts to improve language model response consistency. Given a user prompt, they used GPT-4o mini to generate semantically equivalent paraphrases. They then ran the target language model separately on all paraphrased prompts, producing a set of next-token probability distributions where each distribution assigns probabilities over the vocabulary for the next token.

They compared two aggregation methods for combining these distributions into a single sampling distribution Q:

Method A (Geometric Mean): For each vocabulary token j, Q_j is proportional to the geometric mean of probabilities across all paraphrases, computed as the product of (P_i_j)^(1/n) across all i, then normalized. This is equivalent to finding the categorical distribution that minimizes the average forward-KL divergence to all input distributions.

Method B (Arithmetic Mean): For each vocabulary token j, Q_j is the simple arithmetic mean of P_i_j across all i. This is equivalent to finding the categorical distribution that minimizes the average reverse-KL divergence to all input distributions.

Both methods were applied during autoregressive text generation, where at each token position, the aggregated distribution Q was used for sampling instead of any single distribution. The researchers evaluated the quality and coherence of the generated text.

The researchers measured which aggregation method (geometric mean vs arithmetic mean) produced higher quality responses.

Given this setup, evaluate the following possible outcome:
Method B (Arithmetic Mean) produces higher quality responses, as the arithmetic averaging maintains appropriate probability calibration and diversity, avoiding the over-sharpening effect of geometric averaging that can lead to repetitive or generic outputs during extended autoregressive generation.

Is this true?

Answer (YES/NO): NO